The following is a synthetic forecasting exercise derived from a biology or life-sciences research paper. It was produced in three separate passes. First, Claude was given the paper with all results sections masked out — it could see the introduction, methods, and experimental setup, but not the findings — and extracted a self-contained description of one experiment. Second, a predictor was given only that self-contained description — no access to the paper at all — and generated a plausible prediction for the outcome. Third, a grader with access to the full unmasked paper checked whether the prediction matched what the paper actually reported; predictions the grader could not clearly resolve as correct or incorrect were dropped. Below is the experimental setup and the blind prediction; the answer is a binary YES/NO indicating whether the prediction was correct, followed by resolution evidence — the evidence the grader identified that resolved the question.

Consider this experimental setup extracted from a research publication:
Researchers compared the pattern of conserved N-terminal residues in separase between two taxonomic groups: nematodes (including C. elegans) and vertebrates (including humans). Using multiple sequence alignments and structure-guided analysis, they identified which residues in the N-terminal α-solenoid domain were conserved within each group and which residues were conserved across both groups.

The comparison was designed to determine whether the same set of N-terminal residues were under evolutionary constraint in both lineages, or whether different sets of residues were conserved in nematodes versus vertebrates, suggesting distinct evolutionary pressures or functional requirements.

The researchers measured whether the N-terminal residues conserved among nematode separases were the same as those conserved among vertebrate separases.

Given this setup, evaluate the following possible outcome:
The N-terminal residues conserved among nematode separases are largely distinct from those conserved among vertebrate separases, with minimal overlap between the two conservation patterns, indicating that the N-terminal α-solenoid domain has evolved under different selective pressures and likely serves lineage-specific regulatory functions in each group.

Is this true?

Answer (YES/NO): YES